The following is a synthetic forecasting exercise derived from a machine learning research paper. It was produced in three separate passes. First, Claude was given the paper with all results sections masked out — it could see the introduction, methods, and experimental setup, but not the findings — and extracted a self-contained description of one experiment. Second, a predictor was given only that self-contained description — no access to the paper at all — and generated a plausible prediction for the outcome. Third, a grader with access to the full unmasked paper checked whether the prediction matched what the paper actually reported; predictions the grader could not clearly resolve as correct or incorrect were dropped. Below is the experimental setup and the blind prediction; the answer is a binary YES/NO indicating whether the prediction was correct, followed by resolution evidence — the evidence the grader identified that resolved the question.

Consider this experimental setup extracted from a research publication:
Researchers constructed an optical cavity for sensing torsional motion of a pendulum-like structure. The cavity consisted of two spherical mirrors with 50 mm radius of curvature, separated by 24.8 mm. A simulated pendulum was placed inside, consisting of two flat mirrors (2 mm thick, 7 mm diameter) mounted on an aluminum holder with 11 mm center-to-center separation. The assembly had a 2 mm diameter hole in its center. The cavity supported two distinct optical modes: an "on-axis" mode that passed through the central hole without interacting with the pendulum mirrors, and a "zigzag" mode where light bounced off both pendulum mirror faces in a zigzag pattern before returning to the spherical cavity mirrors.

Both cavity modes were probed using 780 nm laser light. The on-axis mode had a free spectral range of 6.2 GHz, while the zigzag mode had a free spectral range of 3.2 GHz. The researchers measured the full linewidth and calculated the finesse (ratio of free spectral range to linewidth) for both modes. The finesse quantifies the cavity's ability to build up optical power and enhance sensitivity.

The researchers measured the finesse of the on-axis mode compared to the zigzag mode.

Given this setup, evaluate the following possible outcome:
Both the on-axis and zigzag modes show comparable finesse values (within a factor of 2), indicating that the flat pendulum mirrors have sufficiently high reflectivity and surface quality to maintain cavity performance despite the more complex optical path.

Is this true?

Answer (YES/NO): NO